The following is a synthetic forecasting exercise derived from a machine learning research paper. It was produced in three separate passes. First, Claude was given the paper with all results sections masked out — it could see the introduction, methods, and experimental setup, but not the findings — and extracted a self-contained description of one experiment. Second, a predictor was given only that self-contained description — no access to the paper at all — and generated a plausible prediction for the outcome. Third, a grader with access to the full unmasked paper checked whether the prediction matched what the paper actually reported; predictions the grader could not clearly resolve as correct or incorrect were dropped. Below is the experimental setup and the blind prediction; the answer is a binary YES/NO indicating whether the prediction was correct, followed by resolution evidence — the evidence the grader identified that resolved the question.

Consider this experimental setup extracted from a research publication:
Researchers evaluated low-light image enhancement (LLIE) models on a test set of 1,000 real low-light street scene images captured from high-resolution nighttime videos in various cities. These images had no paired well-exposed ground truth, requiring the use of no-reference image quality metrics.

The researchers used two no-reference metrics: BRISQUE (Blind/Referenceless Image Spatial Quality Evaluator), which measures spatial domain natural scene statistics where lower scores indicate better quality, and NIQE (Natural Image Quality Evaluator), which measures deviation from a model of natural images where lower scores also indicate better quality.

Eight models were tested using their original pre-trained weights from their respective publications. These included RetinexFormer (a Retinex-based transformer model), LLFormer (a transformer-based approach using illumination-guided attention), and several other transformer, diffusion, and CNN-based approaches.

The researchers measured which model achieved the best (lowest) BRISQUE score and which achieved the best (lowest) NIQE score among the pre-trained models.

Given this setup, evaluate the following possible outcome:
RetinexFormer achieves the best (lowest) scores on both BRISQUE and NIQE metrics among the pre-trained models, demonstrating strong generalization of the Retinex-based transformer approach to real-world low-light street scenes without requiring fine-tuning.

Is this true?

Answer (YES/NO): NO